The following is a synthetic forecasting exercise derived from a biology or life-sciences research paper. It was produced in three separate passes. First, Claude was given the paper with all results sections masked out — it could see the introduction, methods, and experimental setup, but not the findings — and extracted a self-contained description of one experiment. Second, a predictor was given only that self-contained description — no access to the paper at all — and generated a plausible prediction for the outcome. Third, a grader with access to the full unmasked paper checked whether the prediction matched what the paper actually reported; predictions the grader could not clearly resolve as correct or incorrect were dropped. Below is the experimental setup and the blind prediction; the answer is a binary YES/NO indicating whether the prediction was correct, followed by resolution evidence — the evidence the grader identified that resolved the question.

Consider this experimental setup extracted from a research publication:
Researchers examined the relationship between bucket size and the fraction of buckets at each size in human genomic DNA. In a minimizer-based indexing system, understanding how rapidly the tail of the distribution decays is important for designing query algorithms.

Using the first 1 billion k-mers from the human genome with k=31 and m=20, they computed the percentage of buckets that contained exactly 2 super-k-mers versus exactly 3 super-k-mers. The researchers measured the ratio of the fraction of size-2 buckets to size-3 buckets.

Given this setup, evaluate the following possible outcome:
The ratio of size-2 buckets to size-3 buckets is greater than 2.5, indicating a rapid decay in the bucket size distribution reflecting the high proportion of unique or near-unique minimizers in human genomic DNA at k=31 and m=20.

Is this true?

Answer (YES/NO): YES